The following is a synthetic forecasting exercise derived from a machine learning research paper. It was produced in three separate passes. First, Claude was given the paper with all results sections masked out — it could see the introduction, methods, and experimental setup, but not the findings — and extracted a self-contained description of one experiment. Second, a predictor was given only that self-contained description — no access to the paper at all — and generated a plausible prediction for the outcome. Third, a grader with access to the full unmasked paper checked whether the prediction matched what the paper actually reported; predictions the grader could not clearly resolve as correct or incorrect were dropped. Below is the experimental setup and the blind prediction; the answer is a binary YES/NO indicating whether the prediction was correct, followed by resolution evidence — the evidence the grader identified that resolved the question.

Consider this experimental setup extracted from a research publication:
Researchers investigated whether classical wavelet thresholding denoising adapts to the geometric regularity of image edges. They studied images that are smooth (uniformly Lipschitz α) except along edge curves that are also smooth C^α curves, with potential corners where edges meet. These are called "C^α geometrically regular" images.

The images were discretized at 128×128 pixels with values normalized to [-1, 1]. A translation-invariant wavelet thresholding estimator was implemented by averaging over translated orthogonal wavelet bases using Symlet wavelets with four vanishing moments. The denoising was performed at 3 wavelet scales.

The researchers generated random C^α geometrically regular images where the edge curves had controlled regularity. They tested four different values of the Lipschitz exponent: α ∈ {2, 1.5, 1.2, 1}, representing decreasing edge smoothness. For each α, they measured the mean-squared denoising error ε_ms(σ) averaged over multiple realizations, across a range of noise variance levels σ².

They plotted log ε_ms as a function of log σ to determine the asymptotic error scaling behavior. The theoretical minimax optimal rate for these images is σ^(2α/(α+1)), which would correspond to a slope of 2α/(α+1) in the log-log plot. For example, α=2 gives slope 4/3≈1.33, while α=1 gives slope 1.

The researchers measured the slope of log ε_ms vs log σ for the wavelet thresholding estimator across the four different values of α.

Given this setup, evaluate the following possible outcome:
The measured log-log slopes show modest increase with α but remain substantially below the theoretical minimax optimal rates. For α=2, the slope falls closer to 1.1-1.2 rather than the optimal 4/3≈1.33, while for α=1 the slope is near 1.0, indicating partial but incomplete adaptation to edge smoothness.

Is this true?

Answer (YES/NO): NO